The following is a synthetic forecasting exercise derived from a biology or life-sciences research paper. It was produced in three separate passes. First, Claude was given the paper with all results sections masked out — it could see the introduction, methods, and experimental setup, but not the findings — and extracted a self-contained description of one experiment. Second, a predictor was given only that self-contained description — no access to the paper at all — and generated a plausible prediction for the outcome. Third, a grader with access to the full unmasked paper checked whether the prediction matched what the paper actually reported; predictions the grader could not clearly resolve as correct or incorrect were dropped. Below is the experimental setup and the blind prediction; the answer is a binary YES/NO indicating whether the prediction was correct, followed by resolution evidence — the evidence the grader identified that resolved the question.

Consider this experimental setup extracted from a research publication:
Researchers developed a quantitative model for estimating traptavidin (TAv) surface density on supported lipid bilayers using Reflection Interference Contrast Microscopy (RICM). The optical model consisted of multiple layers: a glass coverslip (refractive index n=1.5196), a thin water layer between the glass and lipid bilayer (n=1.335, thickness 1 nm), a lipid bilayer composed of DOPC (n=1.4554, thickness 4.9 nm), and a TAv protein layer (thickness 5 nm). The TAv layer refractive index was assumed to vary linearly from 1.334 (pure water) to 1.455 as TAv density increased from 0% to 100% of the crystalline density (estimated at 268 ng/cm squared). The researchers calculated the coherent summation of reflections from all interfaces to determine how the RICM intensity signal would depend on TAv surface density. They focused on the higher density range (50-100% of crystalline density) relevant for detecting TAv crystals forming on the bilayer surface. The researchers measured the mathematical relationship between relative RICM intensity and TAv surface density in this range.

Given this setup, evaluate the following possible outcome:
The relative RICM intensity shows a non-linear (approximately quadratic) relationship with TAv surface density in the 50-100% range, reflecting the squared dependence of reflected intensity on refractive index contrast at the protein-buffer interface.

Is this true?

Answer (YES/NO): YES